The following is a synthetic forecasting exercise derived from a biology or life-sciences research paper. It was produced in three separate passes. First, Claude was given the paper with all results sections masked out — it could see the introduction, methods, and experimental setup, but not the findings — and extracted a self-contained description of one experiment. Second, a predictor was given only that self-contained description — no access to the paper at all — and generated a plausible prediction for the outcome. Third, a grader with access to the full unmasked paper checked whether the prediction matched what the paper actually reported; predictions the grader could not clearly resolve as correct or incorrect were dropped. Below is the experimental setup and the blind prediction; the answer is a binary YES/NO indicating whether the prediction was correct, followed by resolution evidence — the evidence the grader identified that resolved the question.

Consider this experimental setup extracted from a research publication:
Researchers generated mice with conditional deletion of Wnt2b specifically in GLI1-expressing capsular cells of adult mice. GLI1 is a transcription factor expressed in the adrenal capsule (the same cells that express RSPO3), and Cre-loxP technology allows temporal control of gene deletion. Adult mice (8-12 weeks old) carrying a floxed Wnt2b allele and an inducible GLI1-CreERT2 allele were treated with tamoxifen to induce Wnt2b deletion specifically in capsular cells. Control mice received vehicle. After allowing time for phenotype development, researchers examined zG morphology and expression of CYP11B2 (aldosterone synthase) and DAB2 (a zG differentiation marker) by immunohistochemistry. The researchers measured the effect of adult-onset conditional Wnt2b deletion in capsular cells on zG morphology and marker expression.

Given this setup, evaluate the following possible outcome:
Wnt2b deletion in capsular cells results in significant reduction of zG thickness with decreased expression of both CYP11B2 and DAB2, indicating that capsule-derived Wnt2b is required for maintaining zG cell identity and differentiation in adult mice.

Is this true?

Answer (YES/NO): YES